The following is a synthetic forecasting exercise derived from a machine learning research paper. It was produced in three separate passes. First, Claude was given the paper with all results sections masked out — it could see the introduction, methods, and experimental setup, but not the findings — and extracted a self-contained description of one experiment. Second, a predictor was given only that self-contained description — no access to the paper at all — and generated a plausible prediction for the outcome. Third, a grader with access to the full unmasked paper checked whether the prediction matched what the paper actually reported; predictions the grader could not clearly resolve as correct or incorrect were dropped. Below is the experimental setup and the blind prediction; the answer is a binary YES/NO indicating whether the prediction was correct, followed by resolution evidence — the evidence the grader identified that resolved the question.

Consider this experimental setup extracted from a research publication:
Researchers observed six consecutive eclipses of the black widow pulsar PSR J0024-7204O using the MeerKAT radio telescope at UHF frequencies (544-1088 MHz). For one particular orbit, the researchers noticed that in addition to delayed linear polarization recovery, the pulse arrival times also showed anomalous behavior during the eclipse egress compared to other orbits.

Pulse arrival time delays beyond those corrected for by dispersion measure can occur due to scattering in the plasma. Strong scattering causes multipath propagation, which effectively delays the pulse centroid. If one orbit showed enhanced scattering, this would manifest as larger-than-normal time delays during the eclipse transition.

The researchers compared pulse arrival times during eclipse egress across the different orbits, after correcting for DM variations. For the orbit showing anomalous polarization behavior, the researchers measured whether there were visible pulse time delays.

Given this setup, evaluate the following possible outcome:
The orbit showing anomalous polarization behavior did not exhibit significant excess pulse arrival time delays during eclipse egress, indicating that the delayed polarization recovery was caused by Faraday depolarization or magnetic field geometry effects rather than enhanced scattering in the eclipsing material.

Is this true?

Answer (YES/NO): NO